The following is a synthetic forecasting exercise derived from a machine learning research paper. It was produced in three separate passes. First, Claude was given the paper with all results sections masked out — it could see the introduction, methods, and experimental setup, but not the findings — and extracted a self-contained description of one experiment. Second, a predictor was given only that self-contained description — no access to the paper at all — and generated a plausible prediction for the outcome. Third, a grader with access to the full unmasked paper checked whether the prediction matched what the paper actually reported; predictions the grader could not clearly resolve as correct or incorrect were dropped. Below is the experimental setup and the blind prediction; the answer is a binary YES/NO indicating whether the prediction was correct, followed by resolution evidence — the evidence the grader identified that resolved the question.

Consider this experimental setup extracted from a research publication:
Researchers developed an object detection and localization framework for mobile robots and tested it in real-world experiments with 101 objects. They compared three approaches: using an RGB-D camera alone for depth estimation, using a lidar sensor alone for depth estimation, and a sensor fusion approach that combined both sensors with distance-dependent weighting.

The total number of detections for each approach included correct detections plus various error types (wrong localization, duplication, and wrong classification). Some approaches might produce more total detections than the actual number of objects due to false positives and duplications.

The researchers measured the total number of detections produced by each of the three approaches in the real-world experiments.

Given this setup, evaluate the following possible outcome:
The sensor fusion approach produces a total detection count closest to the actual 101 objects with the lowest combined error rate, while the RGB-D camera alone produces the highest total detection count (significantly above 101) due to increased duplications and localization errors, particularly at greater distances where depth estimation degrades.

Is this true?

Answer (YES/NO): NO